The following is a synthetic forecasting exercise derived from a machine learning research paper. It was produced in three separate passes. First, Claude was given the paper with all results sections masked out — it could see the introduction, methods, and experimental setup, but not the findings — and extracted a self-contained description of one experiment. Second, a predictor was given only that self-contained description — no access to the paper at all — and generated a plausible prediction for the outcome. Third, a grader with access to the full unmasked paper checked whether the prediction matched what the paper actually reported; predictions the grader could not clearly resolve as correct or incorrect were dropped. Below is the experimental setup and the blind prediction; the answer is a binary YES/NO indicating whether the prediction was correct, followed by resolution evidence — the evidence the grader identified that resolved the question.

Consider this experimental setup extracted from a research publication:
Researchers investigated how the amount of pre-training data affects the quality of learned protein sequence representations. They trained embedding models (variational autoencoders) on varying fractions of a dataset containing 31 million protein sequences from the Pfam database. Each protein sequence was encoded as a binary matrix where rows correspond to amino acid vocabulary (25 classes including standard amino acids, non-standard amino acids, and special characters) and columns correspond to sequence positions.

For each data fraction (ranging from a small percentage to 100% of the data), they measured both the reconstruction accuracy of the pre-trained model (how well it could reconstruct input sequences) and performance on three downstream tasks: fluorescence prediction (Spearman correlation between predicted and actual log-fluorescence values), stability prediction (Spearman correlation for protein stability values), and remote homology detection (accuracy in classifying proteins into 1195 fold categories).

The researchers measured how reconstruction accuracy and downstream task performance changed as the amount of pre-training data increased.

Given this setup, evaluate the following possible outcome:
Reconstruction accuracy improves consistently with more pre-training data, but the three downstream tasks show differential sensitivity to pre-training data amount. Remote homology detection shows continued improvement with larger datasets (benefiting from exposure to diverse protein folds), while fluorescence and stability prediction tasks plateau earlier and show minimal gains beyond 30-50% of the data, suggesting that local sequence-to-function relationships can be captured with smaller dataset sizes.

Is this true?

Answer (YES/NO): NO